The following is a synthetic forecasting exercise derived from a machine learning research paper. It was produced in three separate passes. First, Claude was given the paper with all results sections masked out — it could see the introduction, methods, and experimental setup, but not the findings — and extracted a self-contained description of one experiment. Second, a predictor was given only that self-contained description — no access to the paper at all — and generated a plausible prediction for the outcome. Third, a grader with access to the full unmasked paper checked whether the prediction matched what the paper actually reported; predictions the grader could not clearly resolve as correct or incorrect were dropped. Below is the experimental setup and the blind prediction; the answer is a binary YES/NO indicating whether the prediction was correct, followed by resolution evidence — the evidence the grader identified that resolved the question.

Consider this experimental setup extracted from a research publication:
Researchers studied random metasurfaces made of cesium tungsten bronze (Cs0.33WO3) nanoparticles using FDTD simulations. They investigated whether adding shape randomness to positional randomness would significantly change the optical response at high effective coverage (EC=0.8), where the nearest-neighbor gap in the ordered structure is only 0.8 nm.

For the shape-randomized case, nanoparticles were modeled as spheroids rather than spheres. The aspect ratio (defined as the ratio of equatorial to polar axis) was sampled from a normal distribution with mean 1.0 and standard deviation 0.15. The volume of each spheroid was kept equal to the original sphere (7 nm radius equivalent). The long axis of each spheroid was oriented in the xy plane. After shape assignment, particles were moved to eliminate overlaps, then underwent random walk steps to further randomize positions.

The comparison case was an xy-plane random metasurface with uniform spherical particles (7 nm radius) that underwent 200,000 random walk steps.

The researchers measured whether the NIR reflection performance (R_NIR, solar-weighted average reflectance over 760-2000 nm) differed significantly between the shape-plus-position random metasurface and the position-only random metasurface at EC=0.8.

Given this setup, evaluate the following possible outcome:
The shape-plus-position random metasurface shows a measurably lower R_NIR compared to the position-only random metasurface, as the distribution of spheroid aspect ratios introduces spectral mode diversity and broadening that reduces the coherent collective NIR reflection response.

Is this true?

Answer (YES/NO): YES